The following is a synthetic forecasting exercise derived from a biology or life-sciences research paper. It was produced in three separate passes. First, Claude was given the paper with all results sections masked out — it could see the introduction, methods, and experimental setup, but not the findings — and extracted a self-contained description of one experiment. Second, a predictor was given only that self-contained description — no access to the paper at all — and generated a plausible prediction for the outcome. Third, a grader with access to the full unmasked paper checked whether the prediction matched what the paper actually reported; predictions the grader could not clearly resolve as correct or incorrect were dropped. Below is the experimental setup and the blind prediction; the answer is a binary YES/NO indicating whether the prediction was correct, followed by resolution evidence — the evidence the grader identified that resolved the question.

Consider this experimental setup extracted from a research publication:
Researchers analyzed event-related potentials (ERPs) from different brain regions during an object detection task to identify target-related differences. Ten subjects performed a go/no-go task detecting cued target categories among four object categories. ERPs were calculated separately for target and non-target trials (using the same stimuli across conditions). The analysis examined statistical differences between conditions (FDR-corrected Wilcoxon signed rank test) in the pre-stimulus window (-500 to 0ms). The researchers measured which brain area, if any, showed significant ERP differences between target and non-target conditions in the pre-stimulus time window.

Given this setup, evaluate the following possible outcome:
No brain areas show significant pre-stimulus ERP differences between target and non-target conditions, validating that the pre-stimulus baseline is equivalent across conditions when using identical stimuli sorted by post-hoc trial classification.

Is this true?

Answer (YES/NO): NO